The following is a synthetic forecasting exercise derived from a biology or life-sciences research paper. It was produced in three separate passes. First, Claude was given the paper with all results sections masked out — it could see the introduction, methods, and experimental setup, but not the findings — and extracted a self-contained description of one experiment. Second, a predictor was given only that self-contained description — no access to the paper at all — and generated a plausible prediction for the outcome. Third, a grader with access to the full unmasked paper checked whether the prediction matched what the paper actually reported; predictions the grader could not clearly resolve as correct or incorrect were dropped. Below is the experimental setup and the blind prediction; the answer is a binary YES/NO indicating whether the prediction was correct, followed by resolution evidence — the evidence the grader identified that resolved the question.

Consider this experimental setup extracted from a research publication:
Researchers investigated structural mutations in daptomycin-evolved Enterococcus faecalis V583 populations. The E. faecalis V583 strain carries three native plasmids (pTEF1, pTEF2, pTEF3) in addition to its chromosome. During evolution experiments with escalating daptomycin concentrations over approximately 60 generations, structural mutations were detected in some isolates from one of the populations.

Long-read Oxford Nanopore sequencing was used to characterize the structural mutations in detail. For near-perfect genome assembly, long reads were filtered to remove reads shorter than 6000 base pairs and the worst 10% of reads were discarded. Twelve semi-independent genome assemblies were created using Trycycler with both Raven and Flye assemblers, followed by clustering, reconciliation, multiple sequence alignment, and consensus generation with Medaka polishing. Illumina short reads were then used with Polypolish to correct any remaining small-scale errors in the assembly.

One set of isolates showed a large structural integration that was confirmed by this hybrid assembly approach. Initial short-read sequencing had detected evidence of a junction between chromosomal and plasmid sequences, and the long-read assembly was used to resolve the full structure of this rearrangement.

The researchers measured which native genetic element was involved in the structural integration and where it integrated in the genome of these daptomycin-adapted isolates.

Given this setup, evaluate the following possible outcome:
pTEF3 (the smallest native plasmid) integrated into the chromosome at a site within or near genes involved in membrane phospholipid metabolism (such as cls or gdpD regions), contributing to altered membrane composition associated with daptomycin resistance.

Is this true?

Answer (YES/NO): NO